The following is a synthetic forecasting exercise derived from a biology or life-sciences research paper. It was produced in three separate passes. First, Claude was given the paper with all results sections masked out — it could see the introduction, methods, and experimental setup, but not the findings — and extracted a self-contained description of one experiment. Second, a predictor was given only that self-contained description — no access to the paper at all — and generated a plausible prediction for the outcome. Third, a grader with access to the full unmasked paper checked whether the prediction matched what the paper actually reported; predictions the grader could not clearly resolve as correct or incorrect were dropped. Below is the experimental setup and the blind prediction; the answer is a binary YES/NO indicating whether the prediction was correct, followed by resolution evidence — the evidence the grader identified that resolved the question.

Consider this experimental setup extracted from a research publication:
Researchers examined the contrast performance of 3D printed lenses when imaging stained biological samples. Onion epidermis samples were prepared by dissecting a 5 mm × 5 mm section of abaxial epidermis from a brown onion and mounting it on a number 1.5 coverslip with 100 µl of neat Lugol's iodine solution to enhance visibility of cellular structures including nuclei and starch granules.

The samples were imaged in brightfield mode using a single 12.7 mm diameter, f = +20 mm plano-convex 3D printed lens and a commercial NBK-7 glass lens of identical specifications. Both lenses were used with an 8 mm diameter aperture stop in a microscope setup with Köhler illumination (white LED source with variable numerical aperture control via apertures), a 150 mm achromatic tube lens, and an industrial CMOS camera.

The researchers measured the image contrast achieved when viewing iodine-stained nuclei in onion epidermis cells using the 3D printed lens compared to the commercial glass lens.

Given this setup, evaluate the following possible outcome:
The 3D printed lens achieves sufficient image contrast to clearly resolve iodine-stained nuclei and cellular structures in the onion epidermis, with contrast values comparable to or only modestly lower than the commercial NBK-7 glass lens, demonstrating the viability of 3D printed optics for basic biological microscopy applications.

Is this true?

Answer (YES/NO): YES